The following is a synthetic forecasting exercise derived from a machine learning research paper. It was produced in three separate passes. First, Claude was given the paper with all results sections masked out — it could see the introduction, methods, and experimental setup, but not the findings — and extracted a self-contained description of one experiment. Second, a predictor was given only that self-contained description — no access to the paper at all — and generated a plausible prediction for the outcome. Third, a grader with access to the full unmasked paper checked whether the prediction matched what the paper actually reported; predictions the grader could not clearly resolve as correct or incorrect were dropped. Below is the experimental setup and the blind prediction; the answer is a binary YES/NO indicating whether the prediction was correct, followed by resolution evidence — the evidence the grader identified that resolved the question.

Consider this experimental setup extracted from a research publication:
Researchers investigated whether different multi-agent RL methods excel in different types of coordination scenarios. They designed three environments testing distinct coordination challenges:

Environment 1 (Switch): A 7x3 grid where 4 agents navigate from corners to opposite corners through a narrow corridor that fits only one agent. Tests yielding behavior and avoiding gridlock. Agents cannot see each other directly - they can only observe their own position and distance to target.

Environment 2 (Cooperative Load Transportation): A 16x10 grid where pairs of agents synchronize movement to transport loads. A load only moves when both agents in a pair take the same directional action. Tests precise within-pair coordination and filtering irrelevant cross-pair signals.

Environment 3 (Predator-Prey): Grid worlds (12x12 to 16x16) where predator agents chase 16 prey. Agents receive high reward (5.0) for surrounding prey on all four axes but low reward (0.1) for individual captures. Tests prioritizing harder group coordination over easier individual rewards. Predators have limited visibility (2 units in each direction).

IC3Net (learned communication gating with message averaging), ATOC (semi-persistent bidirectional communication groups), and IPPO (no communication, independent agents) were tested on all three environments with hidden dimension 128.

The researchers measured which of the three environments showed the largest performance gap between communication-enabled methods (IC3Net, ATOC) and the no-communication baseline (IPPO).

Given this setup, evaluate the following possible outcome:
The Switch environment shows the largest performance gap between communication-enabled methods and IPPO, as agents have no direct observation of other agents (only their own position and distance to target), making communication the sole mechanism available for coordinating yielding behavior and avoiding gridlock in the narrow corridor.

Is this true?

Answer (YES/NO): NO